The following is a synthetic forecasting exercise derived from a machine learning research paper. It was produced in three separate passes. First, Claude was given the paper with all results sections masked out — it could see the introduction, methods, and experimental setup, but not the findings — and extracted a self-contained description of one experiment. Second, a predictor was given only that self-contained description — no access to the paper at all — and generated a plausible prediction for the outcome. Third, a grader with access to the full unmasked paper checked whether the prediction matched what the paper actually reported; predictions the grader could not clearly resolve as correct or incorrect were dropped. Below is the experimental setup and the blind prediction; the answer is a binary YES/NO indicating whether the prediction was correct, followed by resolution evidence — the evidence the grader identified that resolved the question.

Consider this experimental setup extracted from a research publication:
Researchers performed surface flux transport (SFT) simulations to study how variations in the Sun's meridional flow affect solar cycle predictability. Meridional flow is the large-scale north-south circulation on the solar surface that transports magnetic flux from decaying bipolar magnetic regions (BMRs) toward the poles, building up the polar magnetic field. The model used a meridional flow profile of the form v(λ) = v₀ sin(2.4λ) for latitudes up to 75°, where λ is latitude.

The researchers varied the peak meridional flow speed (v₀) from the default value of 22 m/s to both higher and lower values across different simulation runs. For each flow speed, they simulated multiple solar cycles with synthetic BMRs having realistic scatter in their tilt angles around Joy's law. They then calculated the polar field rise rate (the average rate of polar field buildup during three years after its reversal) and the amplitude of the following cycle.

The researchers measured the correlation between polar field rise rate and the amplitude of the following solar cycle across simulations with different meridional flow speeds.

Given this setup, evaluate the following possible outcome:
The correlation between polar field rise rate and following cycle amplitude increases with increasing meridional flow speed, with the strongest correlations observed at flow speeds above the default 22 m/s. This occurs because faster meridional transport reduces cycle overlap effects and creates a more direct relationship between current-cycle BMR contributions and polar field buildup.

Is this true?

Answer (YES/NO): NO